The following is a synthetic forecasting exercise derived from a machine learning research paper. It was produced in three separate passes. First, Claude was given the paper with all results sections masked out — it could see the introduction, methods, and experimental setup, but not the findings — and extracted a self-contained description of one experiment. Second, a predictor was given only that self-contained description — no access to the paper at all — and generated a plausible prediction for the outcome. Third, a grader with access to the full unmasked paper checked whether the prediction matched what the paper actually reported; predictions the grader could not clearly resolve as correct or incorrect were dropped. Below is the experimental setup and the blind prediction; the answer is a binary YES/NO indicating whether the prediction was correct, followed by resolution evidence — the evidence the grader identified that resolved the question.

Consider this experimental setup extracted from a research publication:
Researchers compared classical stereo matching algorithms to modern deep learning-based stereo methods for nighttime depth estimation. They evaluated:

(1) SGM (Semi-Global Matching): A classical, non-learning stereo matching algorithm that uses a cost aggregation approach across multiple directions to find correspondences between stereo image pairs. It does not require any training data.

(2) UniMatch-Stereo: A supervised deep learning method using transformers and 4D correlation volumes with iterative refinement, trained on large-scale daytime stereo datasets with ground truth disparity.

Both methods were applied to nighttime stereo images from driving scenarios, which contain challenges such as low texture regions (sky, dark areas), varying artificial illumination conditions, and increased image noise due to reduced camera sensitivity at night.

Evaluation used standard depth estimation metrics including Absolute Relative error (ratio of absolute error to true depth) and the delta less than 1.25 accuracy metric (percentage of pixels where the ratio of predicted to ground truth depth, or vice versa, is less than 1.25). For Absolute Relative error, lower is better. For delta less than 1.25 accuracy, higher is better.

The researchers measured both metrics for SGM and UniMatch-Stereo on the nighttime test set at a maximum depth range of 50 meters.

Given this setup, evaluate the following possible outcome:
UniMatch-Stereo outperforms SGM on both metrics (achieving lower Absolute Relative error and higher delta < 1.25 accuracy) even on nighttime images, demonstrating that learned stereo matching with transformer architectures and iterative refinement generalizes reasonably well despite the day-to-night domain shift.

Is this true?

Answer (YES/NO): NO